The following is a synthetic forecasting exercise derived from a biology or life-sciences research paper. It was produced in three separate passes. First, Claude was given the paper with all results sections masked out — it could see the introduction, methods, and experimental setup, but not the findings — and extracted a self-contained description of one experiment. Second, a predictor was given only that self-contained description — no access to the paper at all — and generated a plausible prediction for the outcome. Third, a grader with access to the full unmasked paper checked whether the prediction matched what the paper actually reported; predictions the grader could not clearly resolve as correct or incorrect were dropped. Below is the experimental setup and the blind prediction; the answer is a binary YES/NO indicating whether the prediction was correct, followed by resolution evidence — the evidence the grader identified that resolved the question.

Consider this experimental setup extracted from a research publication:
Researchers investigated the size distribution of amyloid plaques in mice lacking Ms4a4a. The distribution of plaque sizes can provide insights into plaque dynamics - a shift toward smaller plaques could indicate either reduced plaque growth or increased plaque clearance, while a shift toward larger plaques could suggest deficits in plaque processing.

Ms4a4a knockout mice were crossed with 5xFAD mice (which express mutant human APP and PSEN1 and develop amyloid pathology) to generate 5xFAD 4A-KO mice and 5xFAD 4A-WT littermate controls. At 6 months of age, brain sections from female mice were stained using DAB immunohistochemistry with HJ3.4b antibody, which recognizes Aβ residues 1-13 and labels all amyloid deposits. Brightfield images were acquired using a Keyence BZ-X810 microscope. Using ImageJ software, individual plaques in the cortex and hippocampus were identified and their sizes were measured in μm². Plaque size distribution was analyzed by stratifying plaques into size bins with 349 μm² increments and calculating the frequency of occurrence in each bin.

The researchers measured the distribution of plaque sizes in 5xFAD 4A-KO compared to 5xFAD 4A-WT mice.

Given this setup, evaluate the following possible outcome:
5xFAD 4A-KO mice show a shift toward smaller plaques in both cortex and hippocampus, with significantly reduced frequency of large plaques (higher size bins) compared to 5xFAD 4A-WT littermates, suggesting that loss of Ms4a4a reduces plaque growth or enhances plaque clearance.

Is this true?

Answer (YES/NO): NO